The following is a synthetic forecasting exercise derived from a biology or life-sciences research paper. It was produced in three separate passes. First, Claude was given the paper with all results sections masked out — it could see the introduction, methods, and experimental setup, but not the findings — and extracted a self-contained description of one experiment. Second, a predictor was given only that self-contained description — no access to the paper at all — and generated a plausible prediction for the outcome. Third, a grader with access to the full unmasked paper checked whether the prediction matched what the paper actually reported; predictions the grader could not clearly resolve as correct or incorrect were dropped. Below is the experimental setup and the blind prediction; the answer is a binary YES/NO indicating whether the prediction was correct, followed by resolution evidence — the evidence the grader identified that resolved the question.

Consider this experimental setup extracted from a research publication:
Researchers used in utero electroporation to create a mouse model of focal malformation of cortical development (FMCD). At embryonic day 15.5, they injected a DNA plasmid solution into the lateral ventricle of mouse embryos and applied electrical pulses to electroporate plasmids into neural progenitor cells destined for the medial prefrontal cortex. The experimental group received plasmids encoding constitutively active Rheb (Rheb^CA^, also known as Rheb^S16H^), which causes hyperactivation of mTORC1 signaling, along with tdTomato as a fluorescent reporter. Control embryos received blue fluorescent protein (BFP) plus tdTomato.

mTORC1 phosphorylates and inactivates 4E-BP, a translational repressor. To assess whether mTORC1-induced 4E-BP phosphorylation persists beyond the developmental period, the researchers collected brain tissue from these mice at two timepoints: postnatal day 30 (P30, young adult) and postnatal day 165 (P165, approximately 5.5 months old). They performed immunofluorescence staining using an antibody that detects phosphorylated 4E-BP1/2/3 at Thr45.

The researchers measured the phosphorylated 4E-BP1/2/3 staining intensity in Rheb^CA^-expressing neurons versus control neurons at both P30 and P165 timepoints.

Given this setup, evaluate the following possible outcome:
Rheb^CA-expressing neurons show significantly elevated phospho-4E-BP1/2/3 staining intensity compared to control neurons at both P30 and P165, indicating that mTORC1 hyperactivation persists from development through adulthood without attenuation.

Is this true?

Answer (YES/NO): YES